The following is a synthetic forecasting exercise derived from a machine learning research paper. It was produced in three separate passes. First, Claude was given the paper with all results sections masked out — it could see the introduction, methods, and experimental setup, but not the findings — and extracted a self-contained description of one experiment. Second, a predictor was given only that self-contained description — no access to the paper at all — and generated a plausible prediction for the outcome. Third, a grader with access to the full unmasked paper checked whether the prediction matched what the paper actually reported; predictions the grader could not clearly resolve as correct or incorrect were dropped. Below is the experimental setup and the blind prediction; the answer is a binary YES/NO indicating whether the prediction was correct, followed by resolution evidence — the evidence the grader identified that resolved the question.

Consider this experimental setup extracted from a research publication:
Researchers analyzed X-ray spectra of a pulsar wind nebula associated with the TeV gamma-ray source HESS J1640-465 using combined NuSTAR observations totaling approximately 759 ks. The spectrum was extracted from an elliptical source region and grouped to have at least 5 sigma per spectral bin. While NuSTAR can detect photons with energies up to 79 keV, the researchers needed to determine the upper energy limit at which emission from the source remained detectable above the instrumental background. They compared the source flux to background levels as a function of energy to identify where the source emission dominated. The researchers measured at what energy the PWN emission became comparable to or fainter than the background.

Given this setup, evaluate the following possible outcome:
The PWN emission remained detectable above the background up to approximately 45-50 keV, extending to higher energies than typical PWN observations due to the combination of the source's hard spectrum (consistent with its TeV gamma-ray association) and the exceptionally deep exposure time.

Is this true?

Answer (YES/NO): NO